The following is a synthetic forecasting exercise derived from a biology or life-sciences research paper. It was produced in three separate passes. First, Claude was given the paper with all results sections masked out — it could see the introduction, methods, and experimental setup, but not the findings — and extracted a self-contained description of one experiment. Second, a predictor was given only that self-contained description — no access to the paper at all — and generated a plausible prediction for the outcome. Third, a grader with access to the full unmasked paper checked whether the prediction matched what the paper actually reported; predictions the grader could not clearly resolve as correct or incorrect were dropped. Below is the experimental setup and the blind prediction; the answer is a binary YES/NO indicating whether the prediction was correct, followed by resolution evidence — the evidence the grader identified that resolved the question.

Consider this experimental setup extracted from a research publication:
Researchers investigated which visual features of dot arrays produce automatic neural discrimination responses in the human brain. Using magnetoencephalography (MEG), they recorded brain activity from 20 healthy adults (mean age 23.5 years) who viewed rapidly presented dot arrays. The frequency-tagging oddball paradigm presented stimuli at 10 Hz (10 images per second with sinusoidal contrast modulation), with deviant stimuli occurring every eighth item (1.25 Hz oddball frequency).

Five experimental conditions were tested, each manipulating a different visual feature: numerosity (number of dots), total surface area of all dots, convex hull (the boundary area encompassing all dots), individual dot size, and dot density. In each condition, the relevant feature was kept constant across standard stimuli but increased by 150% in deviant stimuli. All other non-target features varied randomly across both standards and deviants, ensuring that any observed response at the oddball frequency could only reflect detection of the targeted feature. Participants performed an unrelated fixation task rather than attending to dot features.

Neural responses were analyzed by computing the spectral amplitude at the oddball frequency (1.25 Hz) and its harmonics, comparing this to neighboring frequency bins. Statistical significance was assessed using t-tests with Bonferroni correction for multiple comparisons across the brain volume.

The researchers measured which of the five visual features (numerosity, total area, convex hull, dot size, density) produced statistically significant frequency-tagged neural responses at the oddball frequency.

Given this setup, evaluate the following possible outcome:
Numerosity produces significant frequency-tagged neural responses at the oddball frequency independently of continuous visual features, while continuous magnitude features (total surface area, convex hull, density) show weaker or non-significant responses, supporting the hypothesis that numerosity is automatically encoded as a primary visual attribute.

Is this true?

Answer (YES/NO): NO